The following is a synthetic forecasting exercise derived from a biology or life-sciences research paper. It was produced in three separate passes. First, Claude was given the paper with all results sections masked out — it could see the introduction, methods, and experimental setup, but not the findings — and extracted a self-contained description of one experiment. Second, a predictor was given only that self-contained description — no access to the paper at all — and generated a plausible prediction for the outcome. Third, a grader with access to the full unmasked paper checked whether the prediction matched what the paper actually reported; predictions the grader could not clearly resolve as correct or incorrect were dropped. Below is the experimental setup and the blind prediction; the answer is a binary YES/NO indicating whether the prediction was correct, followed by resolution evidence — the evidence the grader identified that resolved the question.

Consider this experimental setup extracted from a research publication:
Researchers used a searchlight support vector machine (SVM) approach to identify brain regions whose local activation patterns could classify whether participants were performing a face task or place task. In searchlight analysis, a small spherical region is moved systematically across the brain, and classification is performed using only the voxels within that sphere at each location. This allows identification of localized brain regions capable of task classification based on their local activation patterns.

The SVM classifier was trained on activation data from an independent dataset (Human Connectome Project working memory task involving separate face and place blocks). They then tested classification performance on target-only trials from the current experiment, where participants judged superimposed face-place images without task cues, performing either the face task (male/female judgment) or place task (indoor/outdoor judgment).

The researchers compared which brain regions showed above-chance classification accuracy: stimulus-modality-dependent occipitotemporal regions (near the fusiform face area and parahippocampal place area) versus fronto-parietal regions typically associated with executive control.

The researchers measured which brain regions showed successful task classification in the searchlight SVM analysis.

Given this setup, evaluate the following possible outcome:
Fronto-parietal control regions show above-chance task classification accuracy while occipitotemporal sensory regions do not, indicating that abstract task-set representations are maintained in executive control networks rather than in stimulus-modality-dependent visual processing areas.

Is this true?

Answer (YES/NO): NO